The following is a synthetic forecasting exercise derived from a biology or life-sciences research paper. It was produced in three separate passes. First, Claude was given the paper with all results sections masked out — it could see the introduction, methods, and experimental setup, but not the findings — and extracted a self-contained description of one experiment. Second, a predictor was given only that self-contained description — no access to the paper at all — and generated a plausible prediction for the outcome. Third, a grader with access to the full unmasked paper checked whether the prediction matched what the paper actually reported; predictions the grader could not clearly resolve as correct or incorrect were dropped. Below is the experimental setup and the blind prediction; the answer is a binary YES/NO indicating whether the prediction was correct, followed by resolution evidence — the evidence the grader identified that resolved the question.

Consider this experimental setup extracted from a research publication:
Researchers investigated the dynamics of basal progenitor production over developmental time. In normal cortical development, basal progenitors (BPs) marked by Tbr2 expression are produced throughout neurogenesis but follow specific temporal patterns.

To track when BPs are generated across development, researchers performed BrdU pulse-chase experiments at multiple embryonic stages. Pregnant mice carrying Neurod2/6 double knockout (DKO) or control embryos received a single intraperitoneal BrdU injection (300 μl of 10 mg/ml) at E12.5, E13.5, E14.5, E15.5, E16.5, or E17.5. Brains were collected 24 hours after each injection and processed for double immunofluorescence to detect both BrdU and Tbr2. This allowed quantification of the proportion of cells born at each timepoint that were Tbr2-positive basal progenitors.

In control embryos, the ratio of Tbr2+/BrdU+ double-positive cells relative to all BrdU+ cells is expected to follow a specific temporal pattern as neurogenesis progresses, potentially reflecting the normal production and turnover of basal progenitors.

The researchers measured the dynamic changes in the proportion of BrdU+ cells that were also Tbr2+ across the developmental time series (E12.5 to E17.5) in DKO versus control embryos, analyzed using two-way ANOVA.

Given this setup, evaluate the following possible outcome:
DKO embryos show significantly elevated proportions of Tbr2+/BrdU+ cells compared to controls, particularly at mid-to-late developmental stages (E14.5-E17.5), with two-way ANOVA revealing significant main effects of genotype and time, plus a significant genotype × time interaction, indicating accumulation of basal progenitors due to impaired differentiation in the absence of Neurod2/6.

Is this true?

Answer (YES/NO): NO